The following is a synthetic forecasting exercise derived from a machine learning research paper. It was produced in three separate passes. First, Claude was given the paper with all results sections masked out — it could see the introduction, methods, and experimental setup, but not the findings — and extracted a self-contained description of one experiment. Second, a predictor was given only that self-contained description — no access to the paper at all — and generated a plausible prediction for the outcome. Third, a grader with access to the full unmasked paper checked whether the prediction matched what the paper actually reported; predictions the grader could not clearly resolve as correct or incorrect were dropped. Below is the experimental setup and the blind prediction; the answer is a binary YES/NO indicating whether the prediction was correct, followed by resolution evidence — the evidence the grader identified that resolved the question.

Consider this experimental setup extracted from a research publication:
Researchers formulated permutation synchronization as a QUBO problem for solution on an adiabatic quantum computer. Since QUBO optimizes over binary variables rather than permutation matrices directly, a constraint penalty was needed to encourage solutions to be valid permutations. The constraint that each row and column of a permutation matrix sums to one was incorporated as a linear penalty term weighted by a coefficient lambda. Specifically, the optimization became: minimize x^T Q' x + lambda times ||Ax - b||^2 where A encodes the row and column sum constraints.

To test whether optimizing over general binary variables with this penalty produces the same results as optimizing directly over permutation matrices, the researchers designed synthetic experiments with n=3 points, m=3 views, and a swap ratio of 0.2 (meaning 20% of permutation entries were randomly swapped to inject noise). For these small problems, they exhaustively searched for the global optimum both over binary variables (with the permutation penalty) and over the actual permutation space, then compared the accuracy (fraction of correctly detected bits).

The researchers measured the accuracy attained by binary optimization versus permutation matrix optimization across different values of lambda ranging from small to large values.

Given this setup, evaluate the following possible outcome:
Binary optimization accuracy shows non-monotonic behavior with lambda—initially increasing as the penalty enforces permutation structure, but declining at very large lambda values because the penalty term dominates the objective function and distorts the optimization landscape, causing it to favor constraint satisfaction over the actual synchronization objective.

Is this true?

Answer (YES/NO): NO